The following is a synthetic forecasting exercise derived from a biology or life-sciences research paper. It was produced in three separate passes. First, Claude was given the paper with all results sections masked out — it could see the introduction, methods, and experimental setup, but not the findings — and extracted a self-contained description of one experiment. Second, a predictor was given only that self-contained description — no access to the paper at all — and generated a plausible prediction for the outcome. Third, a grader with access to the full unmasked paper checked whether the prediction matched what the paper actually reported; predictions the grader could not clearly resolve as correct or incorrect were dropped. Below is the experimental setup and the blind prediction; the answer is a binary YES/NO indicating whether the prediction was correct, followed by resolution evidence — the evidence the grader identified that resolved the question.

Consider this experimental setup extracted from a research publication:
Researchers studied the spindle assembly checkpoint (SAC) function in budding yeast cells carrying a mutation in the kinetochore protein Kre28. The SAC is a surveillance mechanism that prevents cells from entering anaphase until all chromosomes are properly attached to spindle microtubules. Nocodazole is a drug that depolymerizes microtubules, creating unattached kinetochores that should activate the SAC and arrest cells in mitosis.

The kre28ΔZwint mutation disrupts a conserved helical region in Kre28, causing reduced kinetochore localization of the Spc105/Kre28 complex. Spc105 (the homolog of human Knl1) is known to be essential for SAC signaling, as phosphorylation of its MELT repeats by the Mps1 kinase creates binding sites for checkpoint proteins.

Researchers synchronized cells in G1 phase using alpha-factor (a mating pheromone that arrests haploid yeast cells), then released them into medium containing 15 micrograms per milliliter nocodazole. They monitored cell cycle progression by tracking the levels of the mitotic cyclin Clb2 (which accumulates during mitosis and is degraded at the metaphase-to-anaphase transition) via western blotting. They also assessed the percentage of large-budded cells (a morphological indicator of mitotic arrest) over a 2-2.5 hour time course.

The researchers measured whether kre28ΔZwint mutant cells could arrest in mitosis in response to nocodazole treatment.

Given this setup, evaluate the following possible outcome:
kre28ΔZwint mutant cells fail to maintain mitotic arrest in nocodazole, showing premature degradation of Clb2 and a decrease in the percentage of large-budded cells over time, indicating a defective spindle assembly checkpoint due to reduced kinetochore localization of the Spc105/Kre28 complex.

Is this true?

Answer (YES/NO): NO